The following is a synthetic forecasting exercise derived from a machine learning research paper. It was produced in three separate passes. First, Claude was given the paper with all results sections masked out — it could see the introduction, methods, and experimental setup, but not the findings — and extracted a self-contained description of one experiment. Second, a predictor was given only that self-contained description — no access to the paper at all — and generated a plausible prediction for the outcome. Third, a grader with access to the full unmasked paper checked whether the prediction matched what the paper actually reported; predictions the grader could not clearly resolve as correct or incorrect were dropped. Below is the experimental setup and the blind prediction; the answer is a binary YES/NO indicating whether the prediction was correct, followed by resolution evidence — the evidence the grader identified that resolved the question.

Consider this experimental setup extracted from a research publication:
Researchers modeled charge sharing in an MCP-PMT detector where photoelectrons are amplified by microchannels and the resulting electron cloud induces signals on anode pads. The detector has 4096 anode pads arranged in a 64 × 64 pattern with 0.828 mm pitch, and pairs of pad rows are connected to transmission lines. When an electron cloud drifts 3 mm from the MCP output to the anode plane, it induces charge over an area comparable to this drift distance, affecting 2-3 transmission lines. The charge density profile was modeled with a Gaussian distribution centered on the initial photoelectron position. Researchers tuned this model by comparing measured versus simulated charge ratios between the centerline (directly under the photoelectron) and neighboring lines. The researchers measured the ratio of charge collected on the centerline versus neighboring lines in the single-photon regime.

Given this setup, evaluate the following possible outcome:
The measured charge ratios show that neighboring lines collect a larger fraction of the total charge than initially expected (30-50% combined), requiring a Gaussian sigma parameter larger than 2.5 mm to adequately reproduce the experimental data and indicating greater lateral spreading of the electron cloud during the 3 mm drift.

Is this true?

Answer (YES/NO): NO